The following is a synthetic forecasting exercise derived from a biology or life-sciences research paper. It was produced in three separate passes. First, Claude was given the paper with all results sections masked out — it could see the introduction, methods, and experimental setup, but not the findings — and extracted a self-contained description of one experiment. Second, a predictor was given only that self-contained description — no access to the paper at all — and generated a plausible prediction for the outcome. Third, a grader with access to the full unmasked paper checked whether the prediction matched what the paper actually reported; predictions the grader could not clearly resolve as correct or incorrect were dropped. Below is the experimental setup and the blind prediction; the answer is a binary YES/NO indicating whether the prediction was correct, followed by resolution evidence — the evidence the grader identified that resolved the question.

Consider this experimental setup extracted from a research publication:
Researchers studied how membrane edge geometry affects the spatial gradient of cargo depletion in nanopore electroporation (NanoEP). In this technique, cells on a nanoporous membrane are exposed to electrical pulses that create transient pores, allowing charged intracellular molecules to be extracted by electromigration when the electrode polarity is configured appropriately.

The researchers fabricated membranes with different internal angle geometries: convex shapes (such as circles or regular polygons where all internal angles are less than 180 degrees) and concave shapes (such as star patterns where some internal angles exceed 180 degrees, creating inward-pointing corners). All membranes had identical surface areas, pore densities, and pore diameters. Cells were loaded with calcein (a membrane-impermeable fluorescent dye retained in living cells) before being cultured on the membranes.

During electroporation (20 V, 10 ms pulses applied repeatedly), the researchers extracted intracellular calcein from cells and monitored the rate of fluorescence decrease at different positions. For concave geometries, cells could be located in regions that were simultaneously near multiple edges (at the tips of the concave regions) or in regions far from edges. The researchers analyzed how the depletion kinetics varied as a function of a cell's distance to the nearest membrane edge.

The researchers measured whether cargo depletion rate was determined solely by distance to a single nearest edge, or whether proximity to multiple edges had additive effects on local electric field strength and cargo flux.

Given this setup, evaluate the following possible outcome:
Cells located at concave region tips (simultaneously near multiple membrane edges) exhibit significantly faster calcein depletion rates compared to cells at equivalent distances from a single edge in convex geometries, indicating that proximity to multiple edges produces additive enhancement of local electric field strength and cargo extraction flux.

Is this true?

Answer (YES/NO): NO